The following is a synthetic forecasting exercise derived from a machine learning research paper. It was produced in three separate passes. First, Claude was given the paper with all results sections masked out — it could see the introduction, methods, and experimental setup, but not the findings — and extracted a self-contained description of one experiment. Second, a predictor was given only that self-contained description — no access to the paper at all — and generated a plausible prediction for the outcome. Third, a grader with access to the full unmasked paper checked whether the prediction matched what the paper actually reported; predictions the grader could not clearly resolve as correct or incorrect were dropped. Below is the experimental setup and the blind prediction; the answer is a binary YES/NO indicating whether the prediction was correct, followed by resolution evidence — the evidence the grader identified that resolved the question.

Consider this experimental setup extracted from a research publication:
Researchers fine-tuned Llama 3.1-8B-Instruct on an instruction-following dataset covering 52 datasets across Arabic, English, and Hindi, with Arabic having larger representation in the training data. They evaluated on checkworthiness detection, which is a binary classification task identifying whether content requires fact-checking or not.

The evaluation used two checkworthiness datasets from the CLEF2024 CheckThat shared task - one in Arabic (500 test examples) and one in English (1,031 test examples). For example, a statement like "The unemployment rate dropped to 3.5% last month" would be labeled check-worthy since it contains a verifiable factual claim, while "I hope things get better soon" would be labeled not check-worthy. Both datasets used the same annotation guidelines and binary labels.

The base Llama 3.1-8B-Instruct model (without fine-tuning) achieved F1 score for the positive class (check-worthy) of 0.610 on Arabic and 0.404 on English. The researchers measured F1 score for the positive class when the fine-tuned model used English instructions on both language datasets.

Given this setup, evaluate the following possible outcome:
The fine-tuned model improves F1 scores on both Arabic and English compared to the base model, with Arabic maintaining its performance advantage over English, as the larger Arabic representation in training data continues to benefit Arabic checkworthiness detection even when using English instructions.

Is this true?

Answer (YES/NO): NO